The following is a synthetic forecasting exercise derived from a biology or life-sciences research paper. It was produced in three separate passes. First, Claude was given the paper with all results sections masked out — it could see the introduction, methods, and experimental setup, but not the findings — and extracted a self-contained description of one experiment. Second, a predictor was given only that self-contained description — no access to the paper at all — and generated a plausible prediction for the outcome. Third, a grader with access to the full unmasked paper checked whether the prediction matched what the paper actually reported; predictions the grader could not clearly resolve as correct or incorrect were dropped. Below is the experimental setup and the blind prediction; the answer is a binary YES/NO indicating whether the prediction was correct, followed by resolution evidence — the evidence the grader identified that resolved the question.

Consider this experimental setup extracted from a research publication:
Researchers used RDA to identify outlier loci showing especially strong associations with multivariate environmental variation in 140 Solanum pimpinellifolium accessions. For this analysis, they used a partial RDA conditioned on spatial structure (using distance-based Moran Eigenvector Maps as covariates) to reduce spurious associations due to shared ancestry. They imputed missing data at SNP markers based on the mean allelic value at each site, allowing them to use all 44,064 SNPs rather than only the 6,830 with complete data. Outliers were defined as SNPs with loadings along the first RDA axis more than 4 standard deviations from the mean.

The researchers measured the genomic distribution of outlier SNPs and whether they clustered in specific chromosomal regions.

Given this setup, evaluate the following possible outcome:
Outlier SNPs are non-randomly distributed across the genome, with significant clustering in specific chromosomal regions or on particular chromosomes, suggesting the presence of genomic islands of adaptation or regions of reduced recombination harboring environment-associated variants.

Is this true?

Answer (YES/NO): YES